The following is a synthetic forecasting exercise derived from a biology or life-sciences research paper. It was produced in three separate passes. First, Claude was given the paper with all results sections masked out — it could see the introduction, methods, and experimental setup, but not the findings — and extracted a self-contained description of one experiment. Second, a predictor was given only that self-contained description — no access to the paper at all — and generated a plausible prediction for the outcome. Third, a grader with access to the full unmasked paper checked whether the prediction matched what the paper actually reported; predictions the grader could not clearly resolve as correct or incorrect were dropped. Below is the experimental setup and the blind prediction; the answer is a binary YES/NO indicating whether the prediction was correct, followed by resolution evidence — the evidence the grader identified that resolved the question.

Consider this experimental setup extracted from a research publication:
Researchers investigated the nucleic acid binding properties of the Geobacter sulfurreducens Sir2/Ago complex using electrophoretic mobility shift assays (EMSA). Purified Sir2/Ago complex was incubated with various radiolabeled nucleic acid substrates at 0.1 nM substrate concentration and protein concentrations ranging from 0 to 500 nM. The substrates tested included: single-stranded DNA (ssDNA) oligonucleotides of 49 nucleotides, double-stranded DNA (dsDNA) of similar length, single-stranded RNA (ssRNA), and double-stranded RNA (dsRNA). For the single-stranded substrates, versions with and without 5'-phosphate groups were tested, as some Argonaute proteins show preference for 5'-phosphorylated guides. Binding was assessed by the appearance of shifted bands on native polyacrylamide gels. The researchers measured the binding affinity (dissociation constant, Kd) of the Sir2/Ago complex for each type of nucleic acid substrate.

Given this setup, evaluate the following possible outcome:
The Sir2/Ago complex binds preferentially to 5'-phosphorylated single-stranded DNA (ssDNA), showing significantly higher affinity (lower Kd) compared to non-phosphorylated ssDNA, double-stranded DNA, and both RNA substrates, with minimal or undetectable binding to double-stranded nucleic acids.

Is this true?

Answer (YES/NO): NO